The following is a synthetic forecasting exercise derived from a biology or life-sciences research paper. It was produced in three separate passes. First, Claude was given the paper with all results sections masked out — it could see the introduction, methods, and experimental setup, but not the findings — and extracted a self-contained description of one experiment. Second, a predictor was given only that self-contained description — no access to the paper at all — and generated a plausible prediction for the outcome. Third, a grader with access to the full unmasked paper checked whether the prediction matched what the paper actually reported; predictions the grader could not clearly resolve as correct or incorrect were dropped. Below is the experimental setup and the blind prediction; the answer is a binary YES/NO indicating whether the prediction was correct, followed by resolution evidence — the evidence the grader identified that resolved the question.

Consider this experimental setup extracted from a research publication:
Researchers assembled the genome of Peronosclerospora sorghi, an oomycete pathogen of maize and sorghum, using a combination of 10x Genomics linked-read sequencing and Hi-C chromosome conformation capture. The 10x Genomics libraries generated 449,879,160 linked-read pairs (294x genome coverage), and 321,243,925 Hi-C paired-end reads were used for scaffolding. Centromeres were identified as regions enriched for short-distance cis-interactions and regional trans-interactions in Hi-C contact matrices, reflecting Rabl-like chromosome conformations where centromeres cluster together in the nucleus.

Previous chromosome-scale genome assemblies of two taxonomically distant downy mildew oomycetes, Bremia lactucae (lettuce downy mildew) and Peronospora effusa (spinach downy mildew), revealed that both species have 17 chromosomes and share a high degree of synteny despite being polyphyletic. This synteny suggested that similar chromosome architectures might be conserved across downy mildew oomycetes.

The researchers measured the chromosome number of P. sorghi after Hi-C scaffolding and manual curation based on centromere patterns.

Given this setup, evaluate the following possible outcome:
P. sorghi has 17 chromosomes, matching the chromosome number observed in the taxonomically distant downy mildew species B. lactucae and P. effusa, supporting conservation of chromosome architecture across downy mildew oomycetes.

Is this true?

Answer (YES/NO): NO